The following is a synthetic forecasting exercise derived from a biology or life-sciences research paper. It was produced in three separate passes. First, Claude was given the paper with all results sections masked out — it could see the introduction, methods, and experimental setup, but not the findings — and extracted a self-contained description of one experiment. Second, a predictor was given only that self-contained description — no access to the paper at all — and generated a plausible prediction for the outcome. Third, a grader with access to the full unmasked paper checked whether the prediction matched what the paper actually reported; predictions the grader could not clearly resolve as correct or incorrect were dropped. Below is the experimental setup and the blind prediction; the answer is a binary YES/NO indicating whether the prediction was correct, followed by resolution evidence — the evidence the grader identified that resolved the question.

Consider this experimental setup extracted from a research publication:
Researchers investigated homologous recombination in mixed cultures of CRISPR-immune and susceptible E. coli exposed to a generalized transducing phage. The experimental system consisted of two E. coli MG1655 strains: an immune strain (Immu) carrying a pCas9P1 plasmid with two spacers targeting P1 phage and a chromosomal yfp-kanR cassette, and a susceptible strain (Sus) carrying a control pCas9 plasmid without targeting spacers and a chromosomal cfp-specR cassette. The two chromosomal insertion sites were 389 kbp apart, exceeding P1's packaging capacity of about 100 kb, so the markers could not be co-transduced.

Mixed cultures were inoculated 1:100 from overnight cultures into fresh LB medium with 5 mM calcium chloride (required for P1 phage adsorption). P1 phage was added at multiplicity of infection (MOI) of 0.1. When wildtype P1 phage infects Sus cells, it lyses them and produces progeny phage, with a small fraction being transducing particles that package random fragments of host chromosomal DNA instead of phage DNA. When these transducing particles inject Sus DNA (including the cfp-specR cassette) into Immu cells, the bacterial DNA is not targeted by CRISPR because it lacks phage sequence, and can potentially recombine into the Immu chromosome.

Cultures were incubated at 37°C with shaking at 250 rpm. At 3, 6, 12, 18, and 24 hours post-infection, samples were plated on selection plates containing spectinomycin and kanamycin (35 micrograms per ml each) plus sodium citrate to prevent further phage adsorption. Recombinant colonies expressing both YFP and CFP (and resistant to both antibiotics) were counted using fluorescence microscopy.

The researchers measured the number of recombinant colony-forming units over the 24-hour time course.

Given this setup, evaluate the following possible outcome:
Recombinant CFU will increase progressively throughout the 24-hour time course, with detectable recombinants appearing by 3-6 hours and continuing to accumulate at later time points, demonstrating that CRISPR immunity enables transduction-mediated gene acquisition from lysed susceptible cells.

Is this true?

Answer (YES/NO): YES